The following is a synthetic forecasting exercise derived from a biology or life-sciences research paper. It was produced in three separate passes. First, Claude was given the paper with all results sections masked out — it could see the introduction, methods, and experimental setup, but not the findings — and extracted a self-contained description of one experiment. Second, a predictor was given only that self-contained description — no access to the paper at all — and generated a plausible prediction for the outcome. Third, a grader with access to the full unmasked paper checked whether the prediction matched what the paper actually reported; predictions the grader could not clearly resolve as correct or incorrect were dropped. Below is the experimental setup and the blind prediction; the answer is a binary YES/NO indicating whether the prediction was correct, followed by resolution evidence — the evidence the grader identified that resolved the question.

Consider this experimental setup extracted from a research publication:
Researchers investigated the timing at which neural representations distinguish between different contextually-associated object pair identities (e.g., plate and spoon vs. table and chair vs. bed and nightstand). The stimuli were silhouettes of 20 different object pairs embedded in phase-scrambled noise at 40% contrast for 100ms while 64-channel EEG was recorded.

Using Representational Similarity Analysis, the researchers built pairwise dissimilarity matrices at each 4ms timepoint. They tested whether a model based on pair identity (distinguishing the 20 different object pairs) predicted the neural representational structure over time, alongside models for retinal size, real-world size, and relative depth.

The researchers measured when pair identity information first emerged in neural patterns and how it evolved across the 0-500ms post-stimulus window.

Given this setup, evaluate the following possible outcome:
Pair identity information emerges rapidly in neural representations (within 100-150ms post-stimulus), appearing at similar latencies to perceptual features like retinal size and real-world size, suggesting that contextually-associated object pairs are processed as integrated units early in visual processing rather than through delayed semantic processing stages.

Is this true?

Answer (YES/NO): NO